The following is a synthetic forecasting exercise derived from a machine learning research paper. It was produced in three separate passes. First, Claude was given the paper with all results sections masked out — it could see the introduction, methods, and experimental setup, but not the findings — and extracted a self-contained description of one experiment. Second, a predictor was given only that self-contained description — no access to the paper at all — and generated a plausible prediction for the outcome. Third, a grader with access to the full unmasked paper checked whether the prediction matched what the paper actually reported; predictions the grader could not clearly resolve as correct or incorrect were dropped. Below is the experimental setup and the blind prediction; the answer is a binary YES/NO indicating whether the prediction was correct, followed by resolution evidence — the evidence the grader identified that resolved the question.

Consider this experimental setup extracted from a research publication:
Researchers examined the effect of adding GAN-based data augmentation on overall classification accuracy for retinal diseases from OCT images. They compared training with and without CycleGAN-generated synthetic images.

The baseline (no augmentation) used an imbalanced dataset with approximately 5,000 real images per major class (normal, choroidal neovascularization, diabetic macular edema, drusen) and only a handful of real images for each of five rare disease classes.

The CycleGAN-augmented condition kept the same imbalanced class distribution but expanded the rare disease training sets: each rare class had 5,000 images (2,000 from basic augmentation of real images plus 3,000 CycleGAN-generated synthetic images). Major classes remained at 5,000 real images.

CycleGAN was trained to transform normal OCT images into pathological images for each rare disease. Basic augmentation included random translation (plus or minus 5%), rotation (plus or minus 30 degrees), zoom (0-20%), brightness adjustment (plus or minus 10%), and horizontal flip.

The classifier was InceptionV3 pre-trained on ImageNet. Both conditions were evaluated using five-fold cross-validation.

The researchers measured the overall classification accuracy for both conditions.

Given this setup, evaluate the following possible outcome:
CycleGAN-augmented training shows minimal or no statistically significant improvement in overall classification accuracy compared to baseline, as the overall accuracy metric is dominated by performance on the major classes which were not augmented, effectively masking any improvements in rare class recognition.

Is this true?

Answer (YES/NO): NO